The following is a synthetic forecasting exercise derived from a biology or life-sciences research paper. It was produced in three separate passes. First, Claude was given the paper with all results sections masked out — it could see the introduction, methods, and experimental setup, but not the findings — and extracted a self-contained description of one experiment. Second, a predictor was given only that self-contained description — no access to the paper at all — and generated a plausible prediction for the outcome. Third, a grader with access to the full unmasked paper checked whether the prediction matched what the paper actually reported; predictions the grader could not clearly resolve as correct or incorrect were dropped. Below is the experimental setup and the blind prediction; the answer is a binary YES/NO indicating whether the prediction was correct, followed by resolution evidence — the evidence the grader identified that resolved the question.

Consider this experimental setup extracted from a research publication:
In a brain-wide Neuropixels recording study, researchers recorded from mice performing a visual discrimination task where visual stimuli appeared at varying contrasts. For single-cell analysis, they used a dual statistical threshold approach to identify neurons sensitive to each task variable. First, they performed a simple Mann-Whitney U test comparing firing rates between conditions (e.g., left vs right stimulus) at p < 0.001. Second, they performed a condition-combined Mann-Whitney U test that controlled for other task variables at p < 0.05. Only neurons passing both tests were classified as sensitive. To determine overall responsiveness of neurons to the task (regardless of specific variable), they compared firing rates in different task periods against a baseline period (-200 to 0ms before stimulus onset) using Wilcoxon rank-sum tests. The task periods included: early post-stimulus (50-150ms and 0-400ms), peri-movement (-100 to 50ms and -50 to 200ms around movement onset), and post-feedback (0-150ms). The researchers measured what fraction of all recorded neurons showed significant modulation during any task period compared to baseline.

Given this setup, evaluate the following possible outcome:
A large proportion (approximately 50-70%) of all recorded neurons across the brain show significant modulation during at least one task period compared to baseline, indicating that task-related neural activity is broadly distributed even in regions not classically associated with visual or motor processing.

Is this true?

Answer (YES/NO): YES